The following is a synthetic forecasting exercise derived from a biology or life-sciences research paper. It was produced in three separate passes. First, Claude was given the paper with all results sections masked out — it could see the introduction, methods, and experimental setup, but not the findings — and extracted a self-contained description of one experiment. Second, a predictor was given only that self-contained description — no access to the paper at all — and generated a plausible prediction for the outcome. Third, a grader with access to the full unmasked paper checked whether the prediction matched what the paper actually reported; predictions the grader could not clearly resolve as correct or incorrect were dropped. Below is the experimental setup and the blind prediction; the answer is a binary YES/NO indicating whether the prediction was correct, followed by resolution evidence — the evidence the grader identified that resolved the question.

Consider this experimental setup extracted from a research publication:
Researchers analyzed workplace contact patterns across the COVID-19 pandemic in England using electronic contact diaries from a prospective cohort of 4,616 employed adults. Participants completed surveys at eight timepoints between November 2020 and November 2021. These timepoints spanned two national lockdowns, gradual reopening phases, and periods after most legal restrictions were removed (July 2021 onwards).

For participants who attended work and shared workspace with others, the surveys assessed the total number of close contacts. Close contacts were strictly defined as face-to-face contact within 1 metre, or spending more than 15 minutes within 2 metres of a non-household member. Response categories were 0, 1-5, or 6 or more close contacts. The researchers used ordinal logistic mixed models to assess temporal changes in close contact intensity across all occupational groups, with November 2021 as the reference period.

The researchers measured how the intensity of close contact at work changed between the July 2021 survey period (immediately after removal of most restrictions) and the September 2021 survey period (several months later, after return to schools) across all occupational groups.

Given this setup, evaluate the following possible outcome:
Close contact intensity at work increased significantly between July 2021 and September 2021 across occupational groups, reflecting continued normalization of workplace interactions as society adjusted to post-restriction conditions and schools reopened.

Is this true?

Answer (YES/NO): YES